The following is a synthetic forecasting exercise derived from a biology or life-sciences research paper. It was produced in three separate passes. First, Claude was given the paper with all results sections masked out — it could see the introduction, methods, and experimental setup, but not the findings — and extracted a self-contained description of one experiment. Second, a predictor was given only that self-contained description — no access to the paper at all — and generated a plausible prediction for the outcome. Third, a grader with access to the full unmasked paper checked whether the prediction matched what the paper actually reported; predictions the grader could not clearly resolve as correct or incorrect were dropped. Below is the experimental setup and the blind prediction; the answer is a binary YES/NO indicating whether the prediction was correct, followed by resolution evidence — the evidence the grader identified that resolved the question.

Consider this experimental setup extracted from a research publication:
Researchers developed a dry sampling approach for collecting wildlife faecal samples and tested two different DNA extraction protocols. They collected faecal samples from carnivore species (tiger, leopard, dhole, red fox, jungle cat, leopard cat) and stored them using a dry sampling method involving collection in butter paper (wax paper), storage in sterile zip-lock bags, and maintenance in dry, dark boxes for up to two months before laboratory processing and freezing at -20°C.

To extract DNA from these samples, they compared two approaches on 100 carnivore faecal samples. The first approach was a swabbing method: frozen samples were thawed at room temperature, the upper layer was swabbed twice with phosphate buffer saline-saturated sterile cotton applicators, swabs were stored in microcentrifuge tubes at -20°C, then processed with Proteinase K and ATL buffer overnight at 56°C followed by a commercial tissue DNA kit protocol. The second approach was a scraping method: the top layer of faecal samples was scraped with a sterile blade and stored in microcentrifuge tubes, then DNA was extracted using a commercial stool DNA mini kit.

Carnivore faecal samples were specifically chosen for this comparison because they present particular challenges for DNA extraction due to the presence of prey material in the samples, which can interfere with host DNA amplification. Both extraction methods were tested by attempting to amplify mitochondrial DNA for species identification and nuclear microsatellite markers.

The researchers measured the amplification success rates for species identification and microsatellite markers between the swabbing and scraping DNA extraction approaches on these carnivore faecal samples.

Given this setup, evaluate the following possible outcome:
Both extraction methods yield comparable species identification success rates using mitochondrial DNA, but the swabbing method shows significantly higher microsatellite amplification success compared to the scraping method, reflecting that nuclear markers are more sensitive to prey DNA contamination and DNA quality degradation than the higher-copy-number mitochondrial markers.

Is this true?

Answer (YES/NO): NO